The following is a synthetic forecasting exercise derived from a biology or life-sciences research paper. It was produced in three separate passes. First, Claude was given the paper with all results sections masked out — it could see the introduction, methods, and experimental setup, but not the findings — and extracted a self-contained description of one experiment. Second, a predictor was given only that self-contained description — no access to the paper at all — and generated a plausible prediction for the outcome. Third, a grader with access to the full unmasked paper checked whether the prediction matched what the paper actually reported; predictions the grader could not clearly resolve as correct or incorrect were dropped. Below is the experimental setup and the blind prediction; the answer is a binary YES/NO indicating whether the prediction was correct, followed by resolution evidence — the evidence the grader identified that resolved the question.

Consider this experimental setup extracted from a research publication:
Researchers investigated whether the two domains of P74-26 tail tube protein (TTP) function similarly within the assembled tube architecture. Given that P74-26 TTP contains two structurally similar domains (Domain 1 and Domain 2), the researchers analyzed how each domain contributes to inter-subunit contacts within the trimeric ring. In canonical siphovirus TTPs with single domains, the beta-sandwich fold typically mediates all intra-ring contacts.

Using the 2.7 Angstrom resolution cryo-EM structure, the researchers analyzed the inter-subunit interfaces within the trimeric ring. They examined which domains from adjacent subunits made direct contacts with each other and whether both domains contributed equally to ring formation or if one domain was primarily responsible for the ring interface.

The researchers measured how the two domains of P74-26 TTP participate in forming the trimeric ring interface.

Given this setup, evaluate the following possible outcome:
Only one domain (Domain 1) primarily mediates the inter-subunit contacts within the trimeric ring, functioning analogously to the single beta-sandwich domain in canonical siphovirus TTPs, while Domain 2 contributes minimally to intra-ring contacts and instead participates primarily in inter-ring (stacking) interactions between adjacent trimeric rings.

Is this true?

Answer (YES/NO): NO